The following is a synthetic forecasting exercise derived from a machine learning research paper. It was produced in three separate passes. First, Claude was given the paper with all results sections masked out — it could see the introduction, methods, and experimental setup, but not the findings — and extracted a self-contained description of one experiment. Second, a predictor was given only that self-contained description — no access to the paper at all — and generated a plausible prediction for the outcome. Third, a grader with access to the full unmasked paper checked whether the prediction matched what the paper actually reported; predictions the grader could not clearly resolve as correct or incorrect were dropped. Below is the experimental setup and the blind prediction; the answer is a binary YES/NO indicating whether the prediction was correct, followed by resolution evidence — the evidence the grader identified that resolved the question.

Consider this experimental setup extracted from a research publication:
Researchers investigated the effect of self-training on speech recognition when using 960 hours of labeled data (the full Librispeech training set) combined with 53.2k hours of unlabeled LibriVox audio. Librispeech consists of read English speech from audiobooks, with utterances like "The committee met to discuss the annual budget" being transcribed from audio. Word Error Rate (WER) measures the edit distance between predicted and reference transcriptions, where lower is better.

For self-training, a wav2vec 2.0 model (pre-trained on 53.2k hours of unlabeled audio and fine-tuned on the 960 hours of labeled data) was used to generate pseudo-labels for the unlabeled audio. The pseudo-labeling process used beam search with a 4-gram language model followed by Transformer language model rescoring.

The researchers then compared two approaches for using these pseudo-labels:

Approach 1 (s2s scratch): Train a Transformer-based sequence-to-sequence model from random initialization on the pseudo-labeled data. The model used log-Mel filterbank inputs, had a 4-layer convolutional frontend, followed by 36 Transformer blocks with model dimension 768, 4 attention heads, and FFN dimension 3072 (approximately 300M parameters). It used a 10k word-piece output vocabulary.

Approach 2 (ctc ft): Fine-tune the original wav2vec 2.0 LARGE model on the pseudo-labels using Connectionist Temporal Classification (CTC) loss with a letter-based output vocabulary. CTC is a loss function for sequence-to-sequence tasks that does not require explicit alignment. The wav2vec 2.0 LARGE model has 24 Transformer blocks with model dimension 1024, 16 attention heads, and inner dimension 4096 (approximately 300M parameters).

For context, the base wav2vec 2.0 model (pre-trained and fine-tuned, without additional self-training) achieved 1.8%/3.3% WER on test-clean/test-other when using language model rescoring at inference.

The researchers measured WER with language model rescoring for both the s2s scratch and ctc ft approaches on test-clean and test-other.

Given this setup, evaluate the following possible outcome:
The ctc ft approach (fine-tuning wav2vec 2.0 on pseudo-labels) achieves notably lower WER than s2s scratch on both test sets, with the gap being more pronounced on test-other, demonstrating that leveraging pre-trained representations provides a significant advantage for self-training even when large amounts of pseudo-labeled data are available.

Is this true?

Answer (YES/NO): NO